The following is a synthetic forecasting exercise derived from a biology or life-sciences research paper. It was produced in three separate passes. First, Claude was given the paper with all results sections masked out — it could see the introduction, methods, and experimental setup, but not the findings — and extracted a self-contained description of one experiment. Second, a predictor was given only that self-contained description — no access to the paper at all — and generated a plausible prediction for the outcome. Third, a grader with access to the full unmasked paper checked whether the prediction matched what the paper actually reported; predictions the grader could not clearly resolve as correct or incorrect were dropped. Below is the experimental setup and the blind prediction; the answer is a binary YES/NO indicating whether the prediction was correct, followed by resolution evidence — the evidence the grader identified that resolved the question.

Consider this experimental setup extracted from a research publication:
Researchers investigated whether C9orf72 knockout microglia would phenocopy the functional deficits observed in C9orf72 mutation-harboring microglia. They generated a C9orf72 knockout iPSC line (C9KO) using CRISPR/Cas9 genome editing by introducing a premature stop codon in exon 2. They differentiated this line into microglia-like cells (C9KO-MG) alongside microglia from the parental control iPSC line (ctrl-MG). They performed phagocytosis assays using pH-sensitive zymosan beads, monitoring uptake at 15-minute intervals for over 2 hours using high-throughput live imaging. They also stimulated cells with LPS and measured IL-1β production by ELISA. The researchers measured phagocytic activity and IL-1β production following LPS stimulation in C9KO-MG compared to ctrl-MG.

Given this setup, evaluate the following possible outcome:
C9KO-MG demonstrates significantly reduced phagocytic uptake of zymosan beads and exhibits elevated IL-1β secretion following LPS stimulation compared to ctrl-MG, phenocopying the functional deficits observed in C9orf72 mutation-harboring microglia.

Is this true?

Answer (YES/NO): YES